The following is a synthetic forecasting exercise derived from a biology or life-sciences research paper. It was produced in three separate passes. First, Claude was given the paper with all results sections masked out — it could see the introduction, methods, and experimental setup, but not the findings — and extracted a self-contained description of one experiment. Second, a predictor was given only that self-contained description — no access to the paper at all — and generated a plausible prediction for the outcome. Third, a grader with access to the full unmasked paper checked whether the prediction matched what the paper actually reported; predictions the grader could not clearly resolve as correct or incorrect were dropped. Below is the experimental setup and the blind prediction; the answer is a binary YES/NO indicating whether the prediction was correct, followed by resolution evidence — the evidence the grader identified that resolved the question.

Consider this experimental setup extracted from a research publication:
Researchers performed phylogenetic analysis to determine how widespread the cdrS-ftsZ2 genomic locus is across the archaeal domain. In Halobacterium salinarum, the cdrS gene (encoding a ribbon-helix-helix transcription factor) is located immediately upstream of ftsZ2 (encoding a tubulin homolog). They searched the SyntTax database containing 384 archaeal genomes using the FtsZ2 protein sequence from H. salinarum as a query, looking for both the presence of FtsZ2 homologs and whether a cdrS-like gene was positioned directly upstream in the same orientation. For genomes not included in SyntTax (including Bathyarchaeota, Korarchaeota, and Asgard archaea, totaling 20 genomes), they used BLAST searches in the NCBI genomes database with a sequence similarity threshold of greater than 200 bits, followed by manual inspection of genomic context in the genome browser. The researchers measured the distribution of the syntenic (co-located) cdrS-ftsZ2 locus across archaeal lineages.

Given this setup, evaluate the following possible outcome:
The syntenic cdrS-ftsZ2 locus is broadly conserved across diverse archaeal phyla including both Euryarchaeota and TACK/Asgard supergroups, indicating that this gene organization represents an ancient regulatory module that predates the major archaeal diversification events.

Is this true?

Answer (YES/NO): YES